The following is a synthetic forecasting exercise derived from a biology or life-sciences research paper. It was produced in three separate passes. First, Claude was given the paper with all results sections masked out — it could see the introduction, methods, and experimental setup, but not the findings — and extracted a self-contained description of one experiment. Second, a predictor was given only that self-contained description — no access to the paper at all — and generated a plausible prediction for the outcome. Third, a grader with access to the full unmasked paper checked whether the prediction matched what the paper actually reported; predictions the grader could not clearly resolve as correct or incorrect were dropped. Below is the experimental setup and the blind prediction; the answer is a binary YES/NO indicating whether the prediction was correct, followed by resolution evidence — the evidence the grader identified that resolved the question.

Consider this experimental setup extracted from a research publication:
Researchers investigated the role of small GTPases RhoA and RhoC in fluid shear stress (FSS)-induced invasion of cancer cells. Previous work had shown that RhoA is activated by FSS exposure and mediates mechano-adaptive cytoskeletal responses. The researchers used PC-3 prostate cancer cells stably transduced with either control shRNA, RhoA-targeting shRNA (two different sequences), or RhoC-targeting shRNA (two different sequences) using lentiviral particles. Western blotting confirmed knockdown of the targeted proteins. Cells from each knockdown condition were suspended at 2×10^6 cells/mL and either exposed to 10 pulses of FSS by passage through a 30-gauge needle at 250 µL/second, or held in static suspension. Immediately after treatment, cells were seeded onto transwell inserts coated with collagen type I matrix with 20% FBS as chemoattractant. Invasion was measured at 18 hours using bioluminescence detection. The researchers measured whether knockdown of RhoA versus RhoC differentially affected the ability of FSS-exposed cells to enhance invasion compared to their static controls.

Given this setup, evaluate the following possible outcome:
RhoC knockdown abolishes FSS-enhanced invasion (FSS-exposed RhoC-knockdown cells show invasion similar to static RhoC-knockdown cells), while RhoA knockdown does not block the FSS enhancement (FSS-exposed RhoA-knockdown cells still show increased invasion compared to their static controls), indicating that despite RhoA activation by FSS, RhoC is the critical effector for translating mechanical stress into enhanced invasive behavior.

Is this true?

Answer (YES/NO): NO